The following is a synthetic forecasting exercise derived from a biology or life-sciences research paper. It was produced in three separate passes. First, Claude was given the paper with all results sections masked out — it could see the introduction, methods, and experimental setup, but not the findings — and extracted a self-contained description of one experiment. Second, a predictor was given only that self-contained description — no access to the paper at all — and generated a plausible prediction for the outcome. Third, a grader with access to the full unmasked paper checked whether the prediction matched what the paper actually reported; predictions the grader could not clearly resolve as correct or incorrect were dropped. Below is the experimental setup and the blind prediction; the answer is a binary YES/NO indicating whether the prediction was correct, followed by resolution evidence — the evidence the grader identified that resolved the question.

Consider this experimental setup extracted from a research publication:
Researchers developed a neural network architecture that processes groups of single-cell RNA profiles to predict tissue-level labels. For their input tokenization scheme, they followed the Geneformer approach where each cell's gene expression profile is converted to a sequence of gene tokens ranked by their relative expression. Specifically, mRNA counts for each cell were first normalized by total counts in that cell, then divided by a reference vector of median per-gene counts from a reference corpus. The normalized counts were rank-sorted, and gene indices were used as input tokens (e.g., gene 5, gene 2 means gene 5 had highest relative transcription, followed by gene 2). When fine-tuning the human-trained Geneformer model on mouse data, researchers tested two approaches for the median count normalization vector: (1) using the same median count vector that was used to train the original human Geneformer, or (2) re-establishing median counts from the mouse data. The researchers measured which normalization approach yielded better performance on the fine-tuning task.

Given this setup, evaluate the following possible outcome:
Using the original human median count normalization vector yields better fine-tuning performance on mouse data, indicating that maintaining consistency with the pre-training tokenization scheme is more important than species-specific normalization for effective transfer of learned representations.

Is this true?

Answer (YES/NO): YES